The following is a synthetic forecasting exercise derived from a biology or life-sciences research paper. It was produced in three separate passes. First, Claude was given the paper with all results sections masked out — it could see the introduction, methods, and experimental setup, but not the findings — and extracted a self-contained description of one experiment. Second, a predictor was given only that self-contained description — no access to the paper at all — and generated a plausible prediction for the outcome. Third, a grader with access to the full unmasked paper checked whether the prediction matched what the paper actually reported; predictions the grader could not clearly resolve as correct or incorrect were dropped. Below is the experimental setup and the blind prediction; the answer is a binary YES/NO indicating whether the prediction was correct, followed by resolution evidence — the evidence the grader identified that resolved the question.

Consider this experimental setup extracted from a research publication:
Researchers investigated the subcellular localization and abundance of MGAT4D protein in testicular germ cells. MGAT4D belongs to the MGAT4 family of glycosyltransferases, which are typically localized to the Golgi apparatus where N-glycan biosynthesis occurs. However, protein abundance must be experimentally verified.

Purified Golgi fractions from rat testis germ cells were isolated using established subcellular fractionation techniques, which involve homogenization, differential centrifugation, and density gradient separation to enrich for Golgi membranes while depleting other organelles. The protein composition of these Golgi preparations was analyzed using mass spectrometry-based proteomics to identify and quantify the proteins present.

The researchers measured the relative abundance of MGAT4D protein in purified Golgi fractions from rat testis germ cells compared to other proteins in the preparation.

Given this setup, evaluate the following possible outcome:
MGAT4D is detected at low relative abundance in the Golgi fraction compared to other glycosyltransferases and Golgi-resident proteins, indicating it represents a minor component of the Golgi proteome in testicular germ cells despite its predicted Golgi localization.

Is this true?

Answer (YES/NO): NO